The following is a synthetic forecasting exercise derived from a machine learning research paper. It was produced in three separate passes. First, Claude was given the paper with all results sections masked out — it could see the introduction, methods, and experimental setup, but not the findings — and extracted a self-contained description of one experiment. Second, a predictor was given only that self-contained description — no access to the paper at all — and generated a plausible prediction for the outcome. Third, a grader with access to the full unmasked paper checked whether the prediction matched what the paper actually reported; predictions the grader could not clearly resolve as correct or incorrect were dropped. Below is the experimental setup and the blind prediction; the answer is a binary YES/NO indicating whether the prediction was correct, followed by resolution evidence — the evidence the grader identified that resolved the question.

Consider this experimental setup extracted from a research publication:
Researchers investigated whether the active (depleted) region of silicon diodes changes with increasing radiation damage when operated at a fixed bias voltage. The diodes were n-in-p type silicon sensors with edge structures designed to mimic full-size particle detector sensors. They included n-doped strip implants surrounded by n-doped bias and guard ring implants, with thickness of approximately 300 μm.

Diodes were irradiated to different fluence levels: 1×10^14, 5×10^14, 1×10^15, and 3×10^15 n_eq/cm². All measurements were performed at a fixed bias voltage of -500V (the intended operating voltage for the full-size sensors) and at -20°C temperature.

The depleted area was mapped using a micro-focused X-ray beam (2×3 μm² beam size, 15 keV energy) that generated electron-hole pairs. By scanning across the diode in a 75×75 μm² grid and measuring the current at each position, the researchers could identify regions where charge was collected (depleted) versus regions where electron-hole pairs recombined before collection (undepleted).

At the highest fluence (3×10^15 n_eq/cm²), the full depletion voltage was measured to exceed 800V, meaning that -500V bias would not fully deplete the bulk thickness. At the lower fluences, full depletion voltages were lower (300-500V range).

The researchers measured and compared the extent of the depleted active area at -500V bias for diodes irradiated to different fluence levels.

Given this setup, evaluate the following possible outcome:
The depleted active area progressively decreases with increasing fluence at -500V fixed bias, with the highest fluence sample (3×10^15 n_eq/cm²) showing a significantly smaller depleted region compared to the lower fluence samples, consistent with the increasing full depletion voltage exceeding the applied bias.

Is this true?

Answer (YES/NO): NO